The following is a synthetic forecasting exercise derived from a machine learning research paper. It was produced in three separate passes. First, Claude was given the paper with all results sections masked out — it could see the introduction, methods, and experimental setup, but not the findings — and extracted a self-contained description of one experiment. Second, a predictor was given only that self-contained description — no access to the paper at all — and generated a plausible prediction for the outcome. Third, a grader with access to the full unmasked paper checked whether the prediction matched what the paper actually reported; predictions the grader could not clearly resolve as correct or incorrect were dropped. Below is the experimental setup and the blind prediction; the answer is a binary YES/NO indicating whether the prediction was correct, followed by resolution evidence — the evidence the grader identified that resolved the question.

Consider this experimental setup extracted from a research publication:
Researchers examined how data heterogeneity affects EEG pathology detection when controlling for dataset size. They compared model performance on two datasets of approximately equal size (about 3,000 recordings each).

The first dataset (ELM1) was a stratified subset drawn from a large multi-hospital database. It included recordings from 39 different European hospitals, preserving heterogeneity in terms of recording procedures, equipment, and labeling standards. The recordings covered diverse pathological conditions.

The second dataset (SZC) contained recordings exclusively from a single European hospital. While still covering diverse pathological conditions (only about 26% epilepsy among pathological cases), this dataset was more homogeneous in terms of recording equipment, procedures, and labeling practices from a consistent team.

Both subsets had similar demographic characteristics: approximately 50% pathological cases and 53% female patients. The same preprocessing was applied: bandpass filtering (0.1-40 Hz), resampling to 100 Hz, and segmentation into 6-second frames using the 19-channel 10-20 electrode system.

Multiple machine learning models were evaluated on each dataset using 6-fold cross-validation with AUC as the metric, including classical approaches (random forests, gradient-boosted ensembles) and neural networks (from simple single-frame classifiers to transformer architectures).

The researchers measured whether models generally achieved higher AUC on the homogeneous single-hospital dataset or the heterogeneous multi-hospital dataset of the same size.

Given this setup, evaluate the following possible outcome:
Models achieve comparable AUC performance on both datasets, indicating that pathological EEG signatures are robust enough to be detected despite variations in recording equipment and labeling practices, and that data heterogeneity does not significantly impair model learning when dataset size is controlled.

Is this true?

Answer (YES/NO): NO